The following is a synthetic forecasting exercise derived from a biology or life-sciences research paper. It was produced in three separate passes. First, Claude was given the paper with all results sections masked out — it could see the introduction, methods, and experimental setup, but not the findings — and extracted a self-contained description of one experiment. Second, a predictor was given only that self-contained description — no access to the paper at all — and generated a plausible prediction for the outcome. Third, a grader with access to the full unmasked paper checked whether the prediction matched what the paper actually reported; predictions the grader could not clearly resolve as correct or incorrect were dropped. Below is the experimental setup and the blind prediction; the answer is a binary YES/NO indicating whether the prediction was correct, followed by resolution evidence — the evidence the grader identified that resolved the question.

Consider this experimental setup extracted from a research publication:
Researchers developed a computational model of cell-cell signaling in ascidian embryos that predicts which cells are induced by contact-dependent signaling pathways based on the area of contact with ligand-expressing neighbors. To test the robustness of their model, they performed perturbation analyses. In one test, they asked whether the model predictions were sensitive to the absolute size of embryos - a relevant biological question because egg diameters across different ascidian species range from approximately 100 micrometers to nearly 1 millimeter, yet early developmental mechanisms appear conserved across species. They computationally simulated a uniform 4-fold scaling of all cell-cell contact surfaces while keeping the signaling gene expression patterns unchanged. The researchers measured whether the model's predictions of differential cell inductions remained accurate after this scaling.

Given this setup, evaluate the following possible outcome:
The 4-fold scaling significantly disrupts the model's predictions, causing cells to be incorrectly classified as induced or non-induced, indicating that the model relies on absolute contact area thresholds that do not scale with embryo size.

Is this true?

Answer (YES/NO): NO